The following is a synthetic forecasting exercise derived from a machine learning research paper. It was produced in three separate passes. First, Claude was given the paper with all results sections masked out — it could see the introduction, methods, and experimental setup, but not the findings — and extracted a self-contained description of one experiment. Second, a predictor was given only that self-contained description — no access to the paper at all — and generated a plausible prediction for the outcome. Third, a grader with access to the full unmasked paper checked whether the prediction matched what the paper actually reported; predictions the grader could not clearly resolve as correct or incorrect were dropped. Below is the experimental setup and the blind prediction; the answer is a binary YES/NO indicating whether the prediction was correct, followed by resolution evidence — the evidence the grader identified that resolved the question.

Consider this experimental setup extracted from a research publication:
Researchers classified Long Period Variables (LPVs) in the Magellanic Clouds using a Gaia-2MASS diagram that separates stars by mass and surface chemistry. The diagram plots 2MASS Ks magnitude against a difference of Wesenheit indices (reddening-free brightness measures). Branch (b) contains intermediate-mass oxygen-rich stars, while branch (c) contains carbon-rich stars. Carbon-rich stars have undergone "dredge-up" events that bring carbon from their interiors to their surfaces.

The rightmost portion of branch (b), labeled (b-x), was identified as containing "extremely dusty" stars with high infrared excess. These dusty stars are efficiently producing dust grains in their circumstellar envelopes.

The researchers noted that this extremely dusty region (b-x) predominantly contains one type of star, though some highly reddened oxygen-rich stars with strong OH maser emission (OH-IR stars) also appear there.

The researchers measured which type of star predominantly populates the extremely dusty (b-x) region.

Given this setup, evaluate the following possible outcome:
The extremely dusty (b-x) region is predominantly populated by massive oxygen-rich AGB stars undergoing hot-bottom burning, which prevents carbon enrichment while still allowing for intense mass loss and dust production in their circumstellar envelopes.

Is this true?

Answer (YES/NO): NO